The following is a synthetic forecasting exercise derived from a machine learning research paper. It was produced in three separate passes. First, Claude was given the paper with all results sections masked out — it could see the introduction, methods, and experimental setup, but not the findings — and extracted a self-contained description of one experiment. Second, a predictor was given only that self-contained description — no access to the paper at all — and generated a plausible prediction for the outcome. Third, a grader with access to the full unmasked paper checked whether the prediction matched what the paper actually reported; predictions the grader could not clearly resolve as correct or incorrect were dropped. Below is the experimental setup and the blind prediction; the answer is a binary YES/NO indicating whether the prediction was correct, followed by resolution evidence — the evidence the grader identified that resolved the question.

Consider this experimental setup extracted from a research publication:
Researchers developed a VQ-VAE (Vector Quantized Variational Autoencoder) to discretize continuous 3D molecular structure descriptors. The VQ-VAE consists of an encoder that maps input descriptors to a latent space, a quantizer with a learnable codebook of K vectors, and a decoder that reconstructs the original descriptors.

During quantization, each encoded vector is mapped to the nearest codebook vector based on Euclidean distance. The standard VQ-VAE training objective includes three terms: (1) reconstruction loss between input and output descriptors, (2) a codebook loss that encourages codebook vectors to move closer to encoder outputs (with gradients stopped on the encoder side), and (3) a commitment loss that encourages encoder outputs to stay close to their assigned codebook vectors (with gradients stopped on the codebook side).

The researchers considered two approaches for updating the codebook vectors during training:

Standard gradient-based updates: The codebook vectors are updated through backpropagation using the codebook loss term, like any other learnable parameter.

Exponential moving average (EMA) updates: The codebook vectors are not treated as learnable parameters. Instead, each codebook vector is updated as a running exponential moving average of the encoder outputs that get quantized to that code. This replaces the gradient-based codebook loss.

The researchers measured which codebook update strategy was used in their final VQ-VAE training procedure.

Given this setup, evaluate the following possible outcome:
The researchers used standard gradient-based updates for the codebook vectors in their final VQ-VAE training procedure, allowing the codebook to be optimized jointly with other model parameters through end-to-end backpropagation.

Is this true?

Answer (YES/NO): NO